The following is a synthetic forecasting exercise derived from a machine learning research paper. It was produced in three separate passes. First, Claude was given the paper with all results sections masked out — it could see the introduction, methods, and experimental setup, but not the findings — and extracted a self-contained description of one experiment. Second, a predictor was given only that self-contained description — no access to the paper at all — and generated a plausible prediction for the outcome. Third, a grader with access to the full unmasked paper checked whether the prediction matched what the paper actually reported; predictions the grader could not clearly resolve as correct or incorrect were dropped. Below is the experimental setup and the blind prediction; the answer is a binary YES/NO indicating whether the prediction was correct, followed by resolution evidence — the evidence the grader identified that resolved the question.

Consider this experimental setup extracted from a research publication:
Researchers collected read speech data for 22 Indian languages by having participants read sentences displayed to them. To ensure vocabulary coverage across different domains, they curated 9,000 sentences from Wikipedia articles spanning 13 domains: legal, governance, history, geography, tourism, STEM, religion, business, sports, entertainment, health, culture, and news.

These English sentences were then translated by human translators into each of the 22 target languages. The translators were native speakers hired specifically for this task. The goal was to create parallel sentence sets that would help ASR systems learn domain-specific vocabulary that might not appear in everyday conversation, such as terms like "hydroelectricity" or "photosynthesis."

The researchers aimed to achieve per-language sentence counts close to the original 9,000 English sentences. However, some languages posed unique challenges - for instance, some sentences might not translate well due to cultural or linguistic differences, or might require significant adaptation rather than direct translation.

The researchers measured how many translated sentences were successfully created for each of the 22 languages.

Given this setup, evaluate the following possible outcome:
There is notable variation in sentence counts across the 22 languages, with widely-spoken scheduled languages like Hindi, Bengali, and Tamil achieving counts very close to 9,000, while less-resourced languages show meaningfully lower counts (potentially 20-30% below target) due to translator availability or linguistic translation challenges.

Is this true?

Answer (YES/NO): NO